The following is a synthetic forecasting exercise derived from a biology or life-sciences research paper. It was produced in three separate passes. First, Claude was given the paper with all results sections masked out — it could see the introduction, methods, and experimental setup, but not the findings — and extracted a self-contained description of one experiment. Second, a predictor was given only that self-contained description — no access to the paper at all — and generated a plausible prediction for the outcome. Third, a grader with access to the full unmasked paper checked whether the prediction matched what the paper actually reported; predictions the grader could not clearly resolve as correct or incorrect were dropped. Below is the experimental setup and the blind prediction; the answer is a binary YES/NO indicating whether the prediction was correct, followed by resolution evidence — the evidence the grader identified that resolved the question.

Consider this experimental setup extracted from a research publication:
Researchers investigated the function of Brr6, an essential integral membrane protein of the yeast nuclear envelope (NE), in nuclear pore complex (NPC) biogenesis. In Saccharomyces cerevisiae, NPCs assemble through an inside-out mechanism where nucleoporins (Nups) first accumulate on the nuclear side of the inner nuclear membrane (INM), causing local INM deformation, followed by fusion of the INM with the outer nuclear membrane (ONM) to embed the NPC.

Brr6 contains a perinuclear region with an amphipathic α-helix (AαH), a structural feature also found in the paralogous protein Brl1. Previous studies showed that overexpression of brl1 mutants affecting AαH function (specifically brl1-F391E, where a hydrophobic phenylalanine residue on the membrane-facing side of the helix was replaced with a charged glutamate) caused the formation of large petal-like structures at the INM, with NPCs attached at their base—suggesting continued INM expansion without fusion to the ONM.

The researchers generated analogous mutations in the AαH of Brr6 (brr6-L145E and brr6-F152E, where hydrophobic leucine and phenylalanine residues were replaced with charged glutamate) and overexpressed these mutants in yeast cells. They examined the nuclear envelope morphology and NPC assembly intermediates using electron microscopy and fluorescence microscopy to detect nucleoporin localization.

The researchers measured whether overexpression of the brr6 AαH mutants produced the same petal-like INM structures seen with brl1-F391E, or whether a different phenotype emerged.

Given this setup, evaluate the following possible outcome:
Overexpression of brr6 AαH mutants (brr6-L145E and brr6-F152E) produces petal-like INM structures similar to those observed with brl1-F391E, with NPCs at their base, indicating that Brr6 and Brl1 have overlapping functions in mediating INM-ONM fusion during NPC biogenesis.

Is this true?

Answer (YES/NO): NO